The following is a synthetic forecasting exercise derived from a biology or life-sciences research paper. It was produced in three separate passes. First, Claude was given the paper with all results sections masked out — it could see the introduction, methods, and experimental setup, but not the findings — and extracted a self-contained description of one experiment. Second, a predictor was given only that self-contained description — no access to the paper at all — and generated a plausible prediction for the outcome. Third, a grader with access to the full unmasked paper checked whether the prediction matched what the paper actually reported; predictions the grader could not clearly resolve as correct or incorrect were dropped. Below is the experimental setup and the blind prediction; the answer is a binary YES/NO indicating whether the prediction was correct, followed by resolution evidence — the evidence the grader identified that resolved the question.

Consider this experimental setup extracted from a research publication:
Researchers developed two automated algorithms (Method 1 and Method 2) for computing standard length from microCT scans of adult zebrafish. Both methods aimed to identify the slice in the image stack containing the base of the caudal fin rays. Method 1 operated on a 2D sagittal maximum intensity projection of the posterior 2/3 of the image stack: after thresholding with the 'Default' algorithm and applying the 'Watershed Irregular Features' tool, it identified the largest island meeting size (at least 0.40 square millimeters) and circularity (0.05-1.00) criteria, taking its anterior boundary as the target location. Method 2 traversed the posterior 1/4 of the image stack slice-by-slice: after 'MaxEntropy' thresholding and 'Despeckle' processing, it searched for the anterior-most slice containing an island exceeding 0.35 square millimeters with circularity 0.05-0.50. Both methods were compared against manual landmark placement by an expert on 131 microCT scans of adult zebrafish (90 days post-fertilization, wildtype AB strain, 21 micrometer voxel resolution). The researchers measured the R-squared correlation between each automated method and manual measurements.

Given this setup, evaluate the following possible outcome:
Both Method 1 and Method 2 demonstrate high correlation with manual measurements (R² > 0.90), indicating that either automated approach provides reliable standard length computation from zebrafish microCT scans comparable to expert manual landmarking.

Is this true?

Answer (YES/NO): YES